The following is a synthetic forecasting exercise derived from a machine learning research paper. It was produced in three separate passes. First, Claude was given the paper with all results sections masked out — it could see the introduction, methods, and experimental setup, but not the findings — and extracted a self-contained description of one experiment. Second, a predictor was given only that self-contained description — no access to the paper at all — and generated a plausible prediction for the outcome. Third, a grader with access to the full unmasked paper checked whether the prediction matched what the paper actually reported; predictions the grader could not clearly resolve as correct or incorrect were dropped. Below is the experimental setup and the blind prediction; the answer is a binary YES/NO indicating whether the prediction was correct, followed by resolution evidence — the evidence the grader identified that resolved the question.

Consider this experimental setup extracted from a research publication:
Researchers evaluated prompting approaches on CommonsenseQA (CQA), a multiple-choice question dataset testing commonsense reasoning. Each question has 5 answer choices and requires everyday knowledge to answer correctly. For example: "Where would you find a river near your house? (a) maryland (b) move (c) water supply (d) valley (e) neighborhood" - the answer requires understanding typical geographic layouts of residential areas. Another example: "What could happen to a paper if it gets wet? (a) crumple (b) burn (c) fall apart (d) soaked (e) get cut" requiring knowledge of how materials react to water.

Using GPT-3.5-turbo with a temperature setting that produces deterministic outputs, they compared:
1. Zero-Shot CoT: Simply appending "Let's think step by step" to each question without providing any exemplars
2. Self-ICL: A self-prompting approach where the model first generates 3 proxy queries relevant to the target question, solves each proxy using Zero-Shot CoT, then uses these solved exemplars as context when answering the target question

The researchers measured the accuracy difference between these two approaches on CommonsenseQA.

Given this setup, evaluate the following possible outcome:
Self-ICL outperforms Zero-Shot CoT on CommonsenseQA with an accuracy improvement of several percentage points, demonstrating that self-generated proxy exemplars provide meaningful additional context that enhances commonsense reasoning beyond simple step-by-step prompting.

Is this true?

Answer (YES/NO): YES